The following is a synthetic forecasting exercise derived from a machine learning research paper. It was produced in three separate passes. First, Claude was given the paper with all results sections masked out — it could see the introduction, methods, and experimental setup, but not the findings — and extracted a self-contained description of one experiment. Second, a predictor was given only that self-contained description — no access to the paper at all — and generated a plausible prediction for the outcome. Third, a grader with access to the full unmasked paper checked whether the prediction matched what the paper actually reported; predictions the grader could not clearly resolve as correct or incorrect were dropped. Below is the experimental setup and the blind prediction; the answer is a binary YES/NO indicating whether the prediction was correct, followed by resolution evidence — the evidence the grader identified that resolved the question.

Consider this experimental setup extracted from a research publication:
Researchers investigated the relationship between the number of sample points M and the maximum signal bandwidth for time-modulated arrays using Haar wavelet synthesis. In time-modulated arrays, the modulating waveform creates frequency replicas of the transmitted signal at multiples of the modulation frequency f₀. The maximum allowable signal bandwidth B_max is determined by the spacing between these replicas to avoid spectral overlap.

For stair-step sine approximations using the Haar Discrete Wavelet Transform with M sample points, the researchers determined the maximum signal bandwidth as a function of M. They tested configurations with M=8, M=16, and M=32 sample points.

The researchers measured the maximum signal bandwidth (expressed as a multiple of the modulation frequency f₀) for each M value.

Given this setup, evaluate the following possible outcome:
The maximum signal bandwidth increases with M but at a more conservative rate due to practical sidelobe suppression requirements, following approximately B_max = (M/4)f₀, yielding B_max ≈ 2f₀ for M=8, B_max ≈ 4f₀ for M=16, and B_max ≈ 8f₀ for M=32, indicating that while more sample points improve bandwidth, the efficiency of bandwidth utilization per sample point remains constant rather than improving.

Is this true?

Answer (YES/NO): NO